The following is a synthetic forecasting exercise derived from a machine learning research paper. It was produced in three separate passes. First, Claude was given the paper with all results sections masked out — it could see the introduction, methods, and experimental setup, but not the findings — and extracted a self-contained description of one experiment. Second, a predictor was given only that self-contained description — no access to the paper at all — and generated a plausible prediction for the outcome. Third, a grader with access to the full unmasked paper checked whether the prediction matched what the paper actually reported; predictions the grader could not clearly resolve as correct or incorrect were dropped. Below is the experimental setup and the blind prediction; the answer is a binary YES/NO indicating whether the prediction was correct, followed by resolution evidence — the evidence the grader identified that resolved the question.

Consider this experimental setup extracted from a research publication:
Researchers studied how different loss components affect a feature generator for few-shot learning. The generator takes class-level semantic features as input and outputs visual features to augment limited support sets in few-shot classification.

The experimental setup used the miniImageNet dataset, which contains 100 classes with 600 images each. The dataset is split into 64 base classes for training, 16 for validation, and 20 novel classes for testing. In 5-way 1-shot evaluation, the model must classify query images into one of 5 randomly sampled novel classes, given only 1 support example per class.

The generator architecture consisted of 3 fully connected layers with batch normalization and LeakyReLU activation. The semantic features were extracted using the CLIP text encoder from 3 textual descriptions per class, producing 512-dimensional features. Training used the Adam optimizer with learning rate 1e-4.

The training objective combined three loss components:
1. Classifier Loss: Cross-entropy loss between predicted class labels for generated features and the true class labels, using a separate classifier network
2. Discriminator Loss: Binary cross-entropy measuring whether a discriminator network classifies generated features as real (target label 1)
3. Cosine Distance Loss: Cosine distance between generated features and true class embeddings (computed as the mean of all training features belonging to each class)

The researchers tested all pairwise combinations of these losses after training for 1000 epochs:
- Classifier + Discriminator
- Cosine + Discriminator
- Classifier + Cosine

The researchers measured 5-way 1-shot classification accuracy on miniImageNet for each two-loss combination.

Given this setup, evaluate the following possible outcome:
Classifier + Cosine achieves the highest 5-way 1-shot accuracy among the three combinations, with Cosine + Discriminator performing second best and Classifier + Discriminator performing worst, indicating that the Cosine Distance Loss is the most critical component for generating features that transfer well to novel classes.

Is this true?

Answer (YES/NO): YES